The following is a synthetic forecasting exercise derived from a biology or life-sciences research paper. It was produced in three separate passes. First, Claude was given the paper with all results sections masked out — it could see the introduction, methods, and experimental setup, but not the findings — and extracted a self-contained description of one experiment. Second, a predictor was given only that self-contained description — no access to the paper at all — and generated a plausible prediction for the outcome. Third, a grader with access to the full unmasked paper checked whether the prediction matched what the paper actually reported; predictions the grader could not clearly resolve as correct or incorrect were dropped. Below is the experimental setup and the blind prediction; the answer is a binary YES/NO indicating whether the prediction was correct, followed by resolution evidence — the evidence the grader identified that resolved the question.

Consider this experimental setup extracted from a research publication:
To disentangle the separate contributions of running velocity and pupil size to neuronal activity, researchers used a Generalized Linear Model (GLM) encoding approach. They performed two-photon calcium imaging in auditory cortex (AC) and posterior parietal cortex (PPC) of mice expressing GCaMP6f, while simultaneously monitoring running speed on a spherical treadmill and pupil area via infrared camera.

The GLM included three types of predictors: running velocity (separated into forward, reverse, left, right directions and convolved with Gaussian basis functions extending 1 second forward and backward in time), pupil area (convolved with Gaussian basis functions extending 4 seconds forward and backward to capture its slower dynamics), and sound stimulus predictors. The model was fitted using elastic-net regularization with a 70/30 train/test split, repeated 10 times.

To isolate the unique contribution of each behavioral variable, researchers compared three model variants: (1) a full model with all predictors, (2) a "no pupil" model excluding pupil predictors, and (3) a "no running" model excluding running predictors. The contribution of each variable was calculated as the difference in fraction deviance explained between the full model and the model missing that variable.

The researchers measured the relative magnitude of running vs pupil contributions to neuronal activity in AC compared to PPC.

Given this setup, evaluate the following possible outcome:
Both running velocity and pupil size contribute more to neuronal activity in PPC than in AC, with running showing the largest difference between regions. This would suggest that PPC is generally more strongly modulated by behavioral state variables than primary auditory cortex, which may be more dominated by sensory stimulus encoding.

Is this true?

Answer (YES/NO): NO